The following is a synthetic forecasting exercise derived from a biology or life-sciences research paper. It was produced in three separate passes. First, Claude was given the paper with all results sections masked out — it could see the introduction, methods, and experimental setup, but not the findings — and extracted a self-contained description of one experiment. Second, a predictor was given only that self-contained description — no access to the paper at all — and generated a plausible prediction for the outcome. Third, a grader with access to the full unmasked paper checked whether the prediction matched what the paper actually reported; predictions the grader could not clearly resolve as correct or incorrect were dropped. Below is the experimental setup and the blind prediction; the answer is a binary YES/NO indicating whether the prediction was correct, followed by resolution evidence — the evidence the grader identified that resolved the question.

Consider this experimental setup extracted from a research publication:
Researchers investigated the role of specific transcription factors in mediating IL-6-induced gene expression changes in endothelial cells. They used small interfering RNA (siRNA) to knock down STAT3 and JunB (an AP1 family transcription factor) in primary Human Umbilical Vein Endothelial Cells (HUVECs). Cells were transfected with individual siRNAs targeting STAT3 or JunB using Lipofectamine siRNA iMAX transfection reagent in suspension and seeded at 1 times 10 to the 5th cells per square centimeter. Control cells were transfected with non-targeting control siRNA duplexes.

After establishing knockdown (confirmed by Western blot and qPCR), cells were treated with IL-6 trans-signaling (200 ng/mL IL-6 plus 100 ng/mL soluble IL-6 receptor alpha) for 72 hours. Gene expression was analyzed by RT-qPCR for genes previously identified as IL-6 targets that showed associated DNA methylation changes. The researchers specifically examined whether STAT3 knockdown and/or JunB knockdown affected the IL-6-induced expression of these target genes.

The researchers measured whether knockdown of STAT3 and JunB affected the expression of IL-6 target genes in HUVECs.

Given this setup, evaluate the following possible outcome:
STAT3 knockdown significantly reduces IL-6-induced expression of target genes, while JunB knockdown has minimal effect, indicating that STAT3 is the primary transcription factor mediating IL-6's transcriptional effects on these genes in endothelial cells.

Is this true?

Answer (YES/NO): NO